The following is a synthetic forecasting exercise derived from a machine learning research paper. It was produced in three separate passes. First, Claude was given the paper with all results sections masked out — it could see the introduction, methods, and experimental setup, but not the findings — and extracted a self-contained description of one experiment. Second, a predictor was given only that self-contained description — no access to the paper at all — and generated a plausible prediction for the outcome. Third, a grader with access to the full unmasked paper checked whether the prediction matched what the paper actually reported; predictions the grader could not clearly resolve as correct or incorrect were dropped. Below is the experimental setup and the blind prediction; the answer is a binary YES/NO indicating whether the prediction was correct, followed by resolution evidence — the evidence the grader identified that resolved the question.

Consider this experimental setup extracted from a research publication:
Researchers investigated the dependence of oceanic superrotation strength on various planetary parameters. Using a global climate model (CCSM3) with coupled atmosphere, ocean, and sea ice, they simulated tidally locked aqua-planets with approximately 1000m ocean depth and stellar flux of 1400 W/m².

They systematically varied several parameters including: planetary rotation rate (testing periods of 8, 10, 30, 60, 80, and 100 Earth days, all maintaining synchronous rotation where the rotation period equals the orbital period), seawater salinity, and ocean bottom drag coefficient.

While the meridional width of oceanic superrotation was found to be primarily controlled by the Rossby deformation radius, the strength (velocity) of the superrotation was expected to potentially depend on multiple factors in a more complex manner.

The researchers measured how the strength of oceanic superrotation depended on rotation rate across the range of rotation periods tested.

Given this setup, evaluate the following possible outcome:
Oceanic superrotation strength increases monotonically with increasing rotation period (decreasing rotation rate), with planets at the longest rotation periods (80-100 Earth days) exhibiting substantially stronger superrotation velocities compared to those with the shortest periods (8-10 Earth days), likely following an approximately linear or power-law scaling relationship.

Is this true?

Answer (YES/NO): NO